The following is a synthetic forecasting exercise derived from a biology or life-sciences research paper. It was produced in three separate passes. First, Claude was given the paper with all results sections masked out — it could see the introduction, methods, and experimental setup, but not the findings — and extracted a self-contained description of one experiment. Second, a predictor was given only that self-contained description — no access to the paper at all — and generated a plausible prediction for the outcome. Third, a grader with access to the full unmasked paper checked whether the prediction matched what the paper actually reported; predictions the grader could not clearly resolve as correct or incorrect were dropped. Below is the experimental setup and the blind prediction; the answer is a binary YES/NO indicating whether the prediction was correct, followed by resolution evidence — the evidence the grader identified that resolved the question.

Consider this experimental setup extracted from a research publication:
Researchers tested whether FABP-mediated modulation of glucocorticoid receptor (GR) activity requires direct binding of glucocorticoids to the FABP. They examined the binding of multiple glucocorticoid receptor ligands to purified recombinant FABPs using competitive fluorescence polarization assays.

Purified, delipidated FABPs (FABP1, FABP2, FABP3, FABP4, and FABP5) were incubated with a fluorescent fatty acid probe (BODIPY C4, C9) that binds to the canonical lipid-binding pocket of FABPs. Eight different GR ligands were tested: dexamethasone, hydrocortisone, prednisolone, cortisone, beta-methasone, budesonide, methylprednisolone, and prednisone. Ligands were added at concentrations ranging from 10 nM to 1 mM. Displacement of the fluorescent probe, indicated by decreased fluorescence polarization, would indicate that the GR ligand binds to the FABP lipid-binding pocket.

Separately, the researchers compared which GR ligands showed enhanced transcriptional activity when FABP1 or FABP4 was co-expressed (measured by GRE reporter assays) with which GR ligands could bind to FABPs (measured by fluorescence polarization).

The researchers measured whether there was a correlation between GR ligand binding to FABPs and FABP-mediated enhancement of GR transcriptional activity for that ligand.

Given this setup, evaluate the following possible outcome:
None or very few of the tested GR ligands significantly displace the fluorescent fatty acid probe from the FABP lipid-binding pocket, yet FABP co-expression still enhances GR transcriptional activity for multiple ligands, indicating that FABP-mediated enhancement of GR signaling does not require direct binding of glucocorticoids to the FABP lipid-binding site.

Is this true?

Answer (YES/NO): YES